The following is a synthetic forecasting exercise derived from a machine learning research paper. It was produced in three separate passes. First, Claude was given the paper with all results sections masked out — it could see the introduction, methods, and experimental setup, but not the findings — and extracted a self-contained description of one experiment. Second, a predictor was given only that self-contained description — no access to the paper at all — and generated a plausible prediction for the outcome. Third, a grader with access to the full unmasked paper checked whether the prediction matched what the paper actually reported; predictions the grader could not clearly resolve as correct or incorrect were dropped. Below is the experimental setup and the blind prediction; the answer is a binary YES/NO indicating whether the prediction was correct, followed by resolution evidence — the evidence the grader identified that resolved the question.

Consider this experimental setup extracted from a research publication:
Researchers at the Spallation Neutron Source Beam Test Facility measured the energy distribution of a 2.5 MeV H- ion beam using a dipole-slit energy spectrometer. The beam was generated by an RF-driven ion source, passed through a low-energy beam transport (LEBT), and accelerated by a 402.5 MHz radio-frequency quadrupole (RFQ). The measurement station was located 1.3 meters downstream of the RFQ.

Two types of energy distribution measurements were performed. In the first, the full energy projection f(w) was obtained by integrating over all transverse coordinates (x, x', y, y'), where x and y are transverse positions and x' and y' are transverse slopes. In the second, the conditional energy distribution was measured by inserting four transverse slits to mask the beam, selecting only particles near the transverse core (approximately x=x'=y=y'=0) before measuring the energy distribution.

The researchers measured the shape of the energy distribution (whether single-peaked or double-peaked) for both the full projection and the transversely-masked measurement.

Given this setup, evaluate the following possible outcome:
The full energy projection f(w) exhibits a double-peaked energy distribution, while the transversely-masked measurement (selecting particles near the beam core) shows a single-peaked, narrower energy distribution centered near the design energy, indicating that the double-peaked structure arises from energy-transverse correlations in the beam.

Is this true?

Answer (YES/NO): NO